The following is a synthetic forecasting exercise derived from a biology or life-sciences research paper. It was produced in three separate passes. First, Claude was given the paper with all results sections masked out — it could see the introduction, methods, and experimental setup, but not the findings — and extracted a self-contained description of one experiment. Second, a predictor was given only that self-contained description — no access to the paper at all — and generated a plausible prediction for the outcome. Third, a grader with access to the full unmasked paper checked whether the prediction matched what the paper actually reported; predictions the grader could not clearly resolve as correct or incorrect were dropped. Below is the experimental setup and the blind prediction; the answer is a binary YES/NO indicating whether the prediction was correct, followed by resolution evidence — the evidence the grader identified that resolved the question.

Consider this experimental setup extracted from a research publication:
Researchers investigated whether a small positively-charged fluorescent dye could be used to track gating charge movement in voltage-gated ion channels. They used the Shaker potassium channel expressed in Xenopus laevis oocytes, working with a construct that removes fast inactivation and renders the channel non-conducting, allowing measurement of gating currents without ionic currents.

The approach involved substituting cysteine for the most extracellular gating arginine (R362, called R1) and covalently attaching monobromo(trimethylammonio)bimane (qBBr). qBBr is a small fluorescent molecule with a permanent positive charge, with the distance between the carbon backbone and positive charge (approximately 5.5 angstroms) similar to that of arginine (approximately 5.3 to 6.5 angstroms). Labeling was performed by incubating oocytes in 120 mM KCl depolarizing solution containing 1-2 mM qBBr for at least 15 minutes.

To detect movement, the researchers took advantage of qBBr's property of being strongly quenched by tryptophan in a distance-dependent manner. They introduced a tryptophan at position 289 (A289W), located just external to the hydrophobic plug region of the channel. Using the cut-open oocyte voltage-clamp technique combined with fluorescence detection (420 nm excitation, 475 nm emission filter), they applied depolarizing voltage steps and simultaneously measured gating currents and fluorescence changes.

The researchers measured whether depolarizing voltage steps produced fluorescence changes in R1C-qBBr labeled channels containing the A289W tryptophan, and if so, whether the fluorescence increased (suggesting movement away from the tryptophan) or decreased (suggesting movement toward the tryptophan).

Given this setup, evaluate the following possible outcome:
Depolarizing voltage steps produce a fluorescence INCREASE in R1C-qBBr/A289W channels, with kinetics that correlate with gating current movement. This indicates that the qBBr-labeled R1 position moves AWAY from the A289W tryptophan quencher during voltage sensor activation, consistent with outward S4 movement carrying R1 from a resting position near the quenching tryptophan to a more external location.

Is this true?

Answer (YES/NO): NO